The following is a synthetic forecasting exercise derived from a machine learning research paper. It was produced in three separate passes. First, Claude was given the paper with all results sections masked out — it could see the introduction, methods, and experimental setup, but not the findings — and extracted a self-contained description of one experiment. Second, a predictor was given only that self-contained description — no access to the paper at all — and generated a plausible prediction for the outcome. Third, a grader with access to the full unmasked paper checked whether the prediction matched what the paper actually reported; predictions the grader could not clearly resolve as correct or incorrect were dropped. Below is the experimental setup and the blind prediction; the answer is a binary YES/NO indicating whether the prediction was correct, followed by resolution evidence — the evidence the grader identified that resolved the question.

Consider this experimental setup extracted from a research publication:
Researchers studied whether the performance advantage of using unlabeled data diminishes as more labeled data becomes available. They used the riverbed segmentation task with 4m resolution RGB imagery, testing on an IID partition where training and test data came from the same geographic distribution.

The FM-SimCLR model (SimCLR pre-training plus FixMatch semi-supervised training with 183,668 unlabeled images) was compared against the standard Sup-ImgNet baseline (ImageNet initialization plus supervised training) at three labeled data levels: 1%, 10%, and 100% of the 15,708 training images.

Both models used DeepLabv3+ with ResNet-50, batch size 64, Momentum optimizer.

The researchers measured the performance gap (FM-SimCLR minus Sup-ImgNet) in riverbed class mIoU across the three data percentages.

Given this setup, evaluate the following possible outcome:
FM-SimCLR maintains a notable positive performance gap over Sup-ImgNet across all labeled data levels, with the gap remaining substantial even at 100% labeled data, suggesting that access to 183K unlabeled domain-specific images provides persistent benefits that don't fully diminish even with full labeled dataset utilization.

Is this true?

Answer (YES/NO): NO